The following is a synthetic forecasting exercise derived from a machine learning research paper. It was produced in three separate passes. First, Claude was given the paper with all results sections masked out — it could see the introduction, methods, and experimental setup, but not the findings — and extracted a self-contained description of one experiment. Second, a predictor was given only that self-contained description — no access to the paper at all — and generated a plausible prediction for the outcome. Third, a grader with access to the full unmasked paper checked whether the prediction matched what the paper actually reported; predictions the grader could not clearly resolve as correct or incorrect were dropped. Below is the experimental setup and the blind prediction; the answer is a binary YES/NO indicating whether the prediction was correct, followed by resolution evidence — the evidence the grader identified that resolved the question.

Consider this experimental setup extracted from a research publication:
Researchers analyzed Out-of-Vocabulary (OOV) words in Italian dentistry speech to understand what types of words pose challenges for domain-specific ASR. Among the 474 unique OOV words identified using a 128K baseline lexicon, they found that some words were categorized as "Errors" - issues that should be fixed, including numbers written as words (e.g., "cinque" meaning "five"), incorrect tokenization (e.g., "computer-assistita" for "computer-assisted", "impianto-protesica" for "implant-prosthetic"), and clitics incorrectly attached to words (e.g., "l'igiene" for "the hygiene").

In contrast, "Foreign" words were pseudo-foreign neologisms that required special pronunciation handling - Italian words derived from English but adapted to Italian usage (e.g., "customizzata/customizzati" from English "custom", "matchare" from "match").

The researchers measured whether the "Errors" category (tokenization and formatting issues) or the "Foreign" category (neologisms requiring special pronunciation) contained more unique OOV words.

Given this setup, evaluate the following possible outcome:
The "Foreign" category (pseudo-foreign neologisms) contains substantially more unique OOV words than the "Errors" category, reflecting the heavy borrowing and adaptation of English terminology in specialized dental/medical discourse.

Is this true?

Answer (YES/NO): NO